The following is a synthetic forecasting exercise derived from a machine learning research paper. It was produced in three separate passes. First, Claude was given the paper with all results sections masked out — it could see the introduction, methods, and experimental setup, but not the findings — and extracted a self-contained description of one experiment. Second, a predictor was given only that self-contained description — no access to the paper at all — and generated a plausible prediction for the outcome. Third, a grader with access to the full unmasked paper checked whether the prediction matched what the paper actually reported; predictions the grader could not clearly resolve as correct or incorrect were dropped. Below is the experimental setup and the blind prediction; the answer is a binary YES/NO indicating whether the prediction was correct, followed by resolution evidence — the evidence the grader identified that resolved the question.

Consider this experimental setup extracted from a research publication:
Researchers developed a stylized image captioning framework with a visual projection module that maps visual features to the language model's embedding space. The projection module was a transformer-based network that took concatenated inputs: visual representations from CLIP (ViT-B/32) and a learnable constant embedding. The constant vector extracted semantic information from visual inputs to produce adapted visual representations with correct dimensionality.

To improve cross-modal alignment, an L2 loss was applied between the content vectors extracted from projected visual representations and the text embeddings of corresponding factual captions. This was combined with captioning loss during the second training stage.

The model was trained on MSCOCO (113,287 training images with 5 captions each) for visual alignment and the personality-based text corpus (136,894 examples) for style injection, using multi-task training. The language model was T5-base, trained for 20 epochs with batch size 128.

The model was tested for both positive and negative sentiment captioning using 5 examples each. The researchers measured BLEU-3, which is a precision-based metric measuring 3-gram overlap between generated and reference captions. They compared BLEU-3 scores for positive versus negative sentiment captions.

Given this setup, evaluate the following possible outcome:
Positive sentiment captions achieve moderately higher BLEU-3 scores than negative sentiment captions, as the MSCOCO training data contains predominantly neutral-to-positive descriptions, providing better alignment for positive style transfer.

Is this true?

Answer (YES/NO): NO